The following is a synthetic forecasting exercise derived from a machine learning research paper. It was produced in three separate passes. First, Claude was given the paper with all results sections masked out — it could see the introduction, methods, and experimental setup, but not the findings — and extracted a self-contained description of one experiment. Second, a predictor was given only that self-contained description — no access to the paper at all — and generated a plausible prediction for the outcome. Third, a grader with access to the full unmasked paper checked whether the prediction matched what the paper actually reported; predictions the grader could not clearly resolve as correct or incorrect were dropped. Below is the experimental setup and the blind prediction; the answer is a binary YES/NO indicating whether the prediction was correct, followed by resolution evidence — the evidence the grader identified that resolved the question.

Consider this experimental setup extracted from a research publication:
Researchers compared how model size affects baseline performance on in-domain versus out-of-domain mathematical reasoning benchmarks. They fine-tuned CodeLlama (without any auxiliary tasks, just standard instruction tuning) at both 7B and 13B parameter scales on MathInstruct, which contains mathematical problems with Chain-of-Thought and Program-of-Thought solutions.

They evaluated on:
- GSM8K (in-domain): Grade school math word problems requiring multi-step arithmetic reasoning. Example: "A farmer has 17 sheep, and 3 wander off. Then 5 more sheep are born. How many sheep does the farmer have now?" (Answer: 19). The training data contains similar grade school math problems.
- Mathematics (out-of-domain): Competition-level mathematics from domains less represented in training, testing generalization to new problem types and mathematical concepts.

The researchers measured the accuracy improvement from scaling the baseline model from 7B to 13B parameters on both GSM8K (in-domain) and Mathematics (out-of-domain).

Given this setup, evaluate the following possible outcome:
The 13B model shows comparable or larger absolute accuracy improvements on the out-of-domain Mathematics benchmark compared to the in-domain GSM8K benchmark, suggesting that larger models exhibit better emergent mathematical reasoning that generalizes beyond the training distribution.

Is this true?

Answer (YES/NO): NO